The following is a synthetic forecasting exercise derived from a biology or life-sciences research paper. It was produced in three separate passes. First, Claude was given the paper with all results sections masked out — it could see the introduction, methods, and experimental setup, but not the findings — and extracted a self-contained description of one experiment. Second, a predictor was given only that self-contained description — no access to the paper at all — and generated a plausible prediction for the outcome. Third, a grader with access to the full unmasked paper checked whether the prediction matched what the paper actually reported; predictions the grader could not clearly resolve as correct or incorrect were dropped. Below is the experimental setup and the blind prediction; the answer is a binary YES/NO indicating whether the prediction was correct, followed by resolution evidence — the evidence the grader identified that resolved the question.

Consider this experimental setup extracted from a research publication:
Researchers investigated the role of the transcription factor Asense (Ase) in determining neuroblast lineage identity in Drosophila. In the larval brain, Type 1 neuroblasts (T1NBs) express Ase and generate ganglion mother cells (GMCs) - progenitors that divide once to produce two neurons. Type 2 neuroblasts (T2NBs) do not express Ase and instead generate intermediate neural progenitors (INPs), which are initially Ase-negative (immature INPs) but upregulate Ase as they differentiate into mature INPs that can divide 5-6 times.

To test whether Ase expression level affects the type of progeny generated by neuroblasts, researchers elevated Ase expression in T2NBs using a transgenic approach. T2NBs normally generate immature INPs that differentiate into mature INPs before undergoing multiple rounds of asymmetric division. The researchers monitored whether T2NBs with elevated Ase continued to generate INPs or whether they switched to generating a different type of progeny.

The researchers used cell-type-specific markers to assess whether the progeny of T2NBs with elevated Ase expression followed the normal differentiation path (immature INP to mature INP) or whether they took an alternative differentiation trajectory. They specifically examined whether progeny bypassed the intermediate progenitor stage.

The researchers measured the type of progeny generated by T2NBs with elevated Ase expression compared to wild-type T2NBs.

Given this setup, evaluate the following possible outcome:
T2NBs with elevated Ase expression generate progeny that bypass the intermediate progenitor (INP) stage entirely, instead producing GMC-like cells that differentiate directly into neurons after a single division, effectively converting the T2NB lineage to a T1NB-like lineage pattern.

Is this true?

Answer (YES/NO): NO